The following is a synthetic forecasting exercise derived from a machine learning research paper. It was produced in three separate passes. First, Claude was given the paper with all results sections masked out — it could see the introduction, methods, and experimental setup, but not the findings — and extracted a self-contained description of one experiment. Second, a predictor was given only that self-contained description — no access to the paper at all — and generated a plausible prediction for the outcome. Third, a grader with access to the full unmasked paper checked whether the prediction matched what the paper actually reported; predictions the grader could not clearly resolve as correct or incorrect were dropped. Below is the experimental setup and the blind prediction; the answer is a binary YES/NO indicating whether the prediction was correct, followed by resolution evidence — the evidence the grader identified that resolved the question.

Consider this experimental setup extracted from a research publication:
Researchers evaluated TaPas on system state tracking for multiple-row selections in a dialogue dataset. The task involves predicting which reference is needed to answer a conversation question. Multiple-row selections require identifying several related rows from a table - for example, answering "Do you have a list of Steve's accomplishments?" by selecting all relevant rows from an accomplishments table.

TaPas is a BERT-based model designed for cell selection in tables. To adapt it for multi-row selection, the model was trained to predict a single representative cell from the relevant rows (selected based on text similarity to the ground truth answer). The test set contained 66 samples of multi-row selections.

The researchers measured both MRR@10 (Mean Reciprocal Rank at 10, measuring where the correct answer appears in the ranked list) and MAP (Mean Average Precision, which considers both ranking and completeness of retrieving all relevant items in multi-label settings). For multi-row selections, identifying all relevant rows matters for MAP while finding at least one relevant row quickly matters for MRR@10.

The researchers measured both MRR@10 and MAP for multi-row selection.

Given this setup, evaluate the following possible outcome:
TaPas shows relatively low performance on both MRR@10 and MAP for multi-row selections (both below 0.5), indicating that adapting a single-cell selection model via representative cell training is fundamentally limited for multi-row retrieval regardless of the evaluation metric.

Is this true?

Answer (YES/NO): NO